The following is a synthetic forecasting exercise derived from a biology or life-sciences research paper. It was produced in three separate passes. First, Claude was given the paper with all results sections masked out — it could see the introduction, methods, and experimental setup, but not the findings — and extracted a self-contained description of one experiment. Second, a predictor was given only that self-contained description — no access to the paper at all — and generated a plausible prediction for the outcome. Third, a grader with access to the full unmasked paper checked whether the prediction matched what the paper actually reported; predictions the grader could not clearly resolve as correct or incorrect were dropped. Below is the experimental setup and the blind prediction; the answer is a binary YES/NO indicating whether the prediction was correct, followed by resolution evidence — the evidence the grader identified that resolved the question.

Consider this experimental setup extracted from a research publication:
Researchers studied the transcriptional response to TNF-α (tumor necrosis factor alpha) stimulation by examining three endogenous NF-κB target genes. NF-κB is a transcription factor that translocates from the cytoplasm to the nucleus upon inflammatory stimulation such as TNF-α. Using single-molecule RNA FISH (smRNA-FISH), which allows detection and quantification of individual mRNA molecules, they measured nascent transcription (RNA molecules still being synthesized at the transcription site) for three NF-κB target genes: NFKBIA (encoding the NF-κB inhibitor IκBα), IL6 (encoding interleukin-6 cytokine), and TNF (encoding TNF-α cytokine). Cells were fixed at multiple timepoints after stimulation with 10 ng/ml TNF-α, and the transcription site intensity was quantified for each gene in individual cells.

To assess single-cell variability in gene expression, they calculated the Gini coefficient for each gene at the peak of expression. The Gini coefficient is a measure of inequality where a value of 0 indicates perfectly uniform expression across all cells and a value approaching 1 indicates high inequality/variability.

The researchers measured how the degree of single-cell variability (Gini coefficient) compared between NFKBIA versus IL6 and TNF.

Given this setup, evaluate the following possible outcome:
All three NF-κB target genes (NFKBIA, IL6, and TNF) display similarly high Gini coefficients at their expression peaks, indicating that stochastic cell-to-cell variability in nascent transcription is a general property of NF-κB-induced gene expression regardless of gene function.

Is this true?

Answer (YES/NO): NO